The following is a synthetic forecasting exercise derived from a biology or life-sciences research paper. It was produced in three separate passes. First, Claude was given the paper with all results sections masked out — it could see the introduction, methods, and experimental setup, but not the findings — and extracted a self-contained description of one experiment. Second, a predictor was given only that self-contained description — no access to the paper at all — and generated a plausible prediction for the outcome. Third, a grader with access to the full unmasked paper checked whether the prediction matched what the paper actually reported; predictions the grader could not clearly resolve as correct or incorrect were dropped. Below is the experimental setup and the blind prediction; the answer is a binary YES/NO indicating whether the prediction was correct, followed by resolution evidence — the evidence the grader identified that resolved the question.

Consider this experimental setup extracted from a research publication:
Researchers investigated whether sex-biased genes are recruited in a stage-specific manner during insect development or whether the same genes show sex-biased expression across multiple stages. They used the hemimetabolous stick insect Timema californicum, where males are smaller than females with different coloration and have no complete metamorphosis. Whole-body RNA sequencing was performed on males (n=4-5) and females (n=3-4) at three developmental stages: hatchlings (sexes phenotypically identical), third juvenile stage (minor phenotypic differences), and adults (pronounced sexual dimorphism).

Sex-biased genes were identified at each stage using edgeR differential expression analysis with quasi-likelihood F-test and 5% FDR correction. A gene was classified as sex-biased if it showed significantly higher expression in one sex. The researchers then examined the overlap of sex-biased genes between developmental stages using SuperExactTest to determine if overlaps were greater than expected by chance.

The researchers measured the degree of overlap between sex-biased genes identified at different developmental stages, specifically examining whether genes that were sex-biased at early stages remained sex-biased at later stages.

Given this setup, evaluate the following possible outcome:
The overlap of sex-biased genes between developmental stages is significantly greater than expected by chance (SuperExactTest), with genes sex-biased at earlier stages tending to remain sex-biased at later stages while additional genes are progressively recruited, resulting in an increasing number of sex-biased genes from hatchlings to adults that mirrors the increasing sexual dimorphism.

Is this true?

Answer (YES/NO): YES